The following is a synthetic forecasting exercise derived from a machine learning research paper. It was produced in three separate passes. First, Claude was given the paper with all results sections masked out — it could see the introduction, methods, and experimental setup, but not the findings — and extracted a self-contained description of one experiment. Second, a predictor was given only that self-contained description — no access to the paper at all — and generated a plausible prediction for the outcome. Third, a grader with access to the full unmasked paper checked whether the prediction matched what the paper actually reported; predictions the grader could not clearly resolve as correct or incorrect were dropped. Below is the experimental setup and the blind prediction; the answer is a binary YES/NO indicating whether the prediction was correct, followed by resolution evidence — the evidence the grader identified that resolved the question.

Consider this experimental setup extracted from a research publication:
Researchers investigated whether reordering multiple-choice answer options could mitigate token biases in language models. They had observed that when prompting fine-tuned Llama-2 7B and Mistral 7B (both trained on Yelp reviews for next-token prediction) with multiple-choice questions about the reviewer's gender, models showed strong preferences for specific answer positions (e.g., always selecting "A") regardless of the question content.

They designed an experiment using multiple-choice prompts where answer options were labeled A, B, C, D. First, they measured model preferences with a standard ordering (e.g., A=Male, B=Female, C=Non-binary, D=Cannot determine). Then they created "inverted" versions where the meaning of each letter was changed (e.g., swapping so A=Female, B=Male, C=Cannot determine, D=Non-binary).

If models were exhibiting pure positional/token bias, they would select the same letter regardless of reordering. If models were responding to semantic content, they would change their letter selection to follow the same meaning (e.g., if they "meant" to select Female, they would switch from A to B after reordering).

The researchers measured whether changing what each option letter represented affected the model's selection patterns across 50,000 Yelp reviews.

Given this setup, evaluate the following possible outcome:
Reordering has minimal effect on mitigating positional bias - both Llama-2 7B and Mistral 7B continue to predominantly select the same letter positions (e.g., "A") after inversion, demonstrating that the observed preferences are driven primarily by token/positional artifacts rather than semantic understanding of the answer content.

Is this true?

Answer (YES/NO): YES